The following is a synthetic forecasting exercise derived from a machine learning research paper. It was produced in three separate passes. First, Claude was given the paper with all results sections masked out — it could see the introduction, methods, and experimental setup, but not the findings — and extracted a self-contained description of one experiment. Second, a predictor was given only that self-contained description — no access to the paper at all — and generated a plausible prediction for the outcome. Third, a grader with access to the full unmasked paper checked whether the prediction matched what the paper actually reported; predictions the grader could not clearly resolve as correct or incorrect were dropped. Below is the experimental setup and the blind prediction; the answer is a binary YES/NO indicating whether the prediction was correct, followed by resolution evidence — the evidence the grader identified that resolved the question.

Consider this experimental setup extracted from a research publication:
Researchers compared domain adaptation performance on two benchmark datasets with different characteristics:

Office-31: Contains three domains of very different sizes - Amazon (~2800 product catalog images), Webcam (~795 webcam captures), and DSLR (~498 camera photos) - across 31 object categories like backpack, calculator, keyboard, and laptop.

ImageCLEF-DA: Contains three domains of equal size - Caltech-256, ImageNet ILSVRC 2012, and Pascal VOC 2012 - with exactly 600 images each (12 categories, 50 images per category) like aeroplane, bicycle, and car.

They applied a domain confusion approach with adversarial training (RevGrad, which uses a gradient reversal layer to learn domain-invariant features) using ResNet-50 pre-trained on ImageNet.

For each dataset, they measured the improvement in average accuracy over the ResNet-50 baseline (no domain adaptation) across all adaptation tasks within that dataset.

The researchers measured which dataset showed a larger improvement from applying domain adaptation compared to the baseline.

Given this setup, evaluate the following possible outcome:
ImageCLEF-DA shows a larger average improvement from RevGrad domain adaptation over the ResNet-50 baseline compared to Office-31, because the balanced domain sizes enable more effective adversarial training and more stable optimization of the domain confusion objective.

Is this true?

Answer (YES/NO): NO